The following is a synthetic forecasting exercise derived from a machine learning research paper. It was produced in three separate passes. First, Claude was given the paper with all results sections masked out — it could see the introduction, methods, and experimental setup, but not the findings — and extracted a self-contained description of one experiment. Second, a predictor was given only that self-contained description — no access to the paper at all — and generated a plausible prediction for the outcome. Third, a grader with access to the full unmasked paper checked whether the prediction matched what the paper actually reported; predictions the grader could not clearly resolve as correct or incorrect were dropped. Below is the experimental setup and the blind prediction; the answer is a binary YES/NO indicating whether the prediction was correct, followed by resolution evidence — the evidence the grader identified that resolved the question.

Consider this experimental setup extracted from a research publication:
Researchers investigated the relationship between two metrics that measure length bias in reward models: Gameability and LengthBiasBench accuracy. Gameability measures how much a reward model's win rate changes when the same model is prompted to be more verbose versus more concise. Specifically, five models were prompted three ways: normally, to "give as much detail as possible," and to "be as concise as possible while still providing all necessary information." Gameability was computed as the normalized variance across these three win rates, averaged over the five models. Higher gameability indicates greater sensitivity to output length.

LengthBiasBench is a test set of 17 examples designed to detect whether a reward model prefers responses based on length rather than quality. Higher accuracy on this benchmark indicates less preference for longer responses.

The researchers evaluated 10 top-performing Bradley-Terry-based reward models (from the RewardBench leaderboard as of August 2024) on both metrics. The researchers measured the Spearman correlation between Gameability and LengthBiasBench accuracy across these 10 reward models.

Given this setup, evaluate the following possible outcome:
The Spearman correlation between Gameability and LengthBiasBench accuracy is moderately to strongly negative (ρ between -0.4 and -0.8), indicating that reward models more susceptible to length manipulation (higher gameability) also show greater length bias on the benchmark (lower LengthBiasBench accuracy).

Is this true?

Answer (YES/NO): NO